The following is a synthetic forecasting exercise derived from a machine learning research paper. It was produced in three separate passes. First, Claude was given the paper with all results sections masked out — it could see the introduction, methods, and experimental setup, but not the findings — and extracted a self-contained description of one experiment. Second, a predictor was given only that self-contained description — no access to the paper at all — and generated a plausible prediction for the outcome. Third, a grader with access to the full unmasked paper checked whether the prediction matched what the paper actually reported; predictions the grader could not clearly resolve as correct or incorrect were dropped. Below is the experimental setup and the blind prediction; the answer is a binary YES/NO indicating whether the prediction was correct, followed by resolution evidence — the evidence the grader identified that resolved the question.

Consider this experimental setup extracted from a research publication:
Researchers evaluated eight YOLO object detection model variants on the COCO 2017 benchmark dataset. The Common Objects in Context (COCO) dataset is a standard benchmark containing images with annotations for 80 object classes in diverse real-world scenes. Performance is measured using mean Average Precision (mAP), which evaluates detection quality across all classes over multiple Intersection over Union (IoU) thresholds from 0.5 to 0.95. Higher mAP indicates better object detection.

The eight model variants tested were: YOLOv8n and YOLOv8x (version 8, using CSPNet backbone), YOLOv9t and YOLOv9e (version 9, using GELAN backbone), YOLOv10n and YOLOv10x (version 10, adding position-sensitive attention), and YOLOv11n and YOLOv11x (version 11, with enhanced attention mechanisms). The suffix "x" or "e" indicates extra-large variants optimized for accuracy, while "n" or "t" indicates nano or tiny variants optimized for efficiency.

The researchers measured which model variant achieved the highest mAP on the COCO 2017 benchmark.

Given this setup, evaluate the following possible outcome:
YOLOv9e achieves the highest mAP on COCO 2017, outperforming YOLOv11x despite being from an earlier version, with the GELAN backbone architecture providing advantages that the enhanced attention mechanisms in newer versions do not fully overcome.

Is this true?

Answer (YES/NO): YES